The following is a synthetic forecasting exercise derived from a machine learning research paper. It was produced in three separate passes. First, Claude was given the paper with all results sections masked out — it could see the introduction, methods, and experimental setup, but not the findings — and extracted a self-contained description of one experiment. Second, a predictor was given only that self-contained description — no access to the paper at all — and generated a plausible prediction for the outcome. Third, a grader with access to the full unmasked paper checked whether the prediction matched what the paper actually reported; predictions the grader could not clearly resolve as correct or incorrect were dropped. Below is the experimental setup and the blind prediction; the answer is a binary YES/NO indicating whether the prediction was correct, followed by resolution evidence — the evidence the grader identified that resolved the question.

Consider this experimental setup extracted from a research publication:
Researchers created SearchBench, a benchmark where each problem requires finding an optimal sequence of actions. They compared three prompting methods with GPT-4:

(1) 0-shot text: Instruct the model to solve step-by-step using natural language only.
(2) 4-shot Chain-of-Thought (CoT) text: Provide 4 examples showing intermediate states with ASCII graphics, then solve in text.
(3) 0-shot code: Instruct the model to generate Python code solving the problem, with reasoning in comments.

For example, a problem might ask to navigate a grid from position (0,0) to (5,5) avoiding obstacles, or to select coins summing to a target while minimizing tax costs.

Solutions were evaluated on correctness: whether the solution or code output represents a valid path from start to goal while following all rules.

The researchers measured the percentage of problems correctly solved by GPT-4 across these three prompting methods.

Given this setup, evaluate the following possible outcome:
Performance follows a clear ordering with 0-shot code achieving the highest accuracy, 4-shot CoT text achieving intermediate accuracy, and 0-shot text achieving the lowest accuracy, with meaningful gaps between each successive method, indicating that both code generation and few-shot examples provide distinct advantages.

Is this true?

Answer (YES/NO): NO